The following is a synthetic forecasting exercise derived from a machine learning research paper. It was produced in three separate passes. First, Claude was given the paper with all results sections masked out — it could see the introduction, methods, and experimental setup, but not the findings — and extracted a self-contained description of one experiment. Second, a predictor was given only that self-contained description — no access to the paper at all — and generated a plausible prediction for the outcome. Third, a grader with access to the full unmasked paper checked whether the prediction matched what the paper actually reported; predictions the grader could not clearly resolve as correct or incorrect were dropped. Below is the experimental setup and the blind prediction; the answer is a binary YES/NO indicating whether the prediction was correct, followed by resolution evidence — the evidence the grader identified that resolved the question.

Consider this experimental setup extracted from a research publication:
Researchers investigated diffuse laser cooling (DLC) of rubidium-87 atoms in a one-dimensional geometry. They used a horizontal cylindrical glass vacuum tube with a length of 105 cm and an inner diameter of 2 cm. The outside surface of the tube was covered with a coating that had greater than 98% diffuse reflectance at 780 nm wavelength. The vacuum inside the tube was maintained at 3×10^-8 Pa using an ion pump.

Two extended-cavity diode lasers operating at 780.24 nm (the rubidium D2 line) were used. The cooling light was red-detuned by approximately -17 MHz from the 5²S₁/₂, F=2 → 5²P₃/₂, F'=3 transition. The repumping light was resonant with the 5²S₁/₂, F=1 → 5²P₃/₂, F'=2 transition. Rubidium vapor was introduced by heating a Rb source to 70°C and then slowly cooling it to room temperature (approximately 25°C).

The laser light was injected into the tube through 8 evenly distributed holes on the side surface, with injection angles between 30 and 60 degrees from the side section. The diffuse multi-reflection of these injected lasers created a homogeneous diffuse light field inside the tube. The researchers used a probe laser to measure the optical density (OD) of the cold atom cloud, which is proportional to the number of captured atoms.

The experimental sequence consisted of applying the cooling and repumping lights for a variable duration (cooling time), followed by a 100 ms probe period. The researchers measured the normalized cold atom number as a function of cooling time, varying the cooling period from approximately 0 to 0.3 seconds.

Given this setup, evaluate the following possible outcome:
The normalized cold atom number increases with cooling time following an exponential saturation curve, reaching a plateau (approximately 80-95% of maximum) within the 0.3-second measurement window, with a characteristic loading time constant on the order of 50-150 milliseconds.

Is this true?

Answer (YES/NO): YES